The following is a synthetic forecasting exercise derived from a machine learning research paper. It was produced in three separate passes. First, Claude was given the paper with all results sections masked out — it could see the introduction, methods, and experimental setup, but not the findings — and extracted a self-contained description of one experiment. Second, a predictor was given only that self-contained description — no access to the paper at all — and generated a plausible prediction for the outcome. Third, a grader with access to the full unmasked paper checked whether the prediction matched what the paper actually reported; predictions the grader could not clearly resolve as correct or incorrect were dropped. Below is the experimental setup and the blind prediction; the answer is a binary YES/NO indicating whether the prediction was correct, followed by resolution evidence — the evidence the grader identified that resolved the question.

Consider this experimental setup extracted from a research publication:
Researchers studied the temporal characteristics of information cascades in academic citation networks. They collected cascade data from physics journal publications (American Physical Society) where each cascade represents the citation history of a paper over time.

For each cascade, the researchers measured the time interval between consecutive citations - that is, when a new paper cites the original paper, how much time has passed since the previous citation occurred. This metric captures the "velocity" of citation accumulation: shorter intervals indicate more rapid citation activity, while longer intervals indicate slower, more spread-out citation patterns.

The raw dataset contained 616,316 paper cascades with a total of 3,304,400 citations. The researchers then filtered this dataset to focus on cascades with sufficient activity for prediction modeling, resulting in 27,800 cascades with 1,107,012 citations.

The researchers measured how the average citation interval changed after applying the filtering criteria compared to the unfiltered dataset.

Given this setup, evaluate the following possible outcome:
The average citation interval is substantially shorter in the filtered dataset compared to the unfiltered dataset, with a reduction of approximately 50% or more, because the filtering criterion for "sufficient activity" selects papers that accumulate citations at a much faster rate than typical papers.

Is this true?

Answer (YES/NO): YES